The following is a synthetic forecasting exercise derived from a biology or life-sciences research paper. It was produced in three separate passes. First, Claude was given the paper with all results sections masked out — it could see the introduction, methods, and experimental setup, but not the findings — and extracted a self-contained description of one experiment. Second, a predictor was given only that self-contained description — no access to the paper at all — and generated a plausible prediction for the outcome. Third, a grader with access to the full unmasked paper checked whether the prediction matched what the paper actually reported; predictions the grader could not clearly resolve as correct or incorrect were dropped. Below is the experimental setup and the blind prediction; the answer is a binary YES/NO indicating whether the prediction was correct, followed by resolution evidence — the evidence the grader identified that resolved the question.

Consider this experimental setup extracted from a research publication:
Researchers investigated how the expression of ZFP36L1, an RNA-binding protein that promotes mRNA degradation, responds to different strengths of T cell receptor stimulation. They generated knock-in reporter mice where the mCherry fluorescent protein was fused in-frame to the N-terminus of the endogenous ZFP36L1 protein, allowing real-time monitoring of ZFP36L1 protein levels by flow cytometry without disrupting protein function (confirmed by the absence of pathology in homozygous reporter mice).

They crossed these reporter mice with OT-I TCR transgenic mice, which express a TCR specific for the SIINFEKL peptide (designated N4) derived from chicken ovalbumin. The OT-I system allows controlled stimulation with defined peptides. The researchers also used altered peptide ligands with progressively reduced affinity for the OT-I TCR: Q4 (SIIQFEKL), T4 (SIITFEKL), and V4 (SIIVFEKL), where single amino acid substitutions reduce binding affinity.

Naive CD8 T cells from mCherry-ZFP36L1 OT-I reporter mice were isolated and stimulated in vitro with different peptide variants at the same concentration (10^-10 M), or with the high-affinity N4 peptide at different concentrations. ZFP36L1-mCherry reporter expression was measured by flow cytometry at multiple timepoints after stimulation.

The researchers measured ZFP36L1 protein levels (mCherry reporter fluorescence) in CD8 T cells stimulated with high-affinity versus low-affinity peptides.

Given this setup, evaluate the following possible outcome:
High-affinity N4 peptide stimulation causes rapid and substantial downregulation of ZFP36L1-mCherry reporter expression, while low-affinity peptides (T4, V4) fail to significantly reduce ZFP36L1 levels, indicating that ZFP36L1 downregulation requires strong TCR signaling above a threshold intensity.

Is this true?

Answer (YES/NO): NO